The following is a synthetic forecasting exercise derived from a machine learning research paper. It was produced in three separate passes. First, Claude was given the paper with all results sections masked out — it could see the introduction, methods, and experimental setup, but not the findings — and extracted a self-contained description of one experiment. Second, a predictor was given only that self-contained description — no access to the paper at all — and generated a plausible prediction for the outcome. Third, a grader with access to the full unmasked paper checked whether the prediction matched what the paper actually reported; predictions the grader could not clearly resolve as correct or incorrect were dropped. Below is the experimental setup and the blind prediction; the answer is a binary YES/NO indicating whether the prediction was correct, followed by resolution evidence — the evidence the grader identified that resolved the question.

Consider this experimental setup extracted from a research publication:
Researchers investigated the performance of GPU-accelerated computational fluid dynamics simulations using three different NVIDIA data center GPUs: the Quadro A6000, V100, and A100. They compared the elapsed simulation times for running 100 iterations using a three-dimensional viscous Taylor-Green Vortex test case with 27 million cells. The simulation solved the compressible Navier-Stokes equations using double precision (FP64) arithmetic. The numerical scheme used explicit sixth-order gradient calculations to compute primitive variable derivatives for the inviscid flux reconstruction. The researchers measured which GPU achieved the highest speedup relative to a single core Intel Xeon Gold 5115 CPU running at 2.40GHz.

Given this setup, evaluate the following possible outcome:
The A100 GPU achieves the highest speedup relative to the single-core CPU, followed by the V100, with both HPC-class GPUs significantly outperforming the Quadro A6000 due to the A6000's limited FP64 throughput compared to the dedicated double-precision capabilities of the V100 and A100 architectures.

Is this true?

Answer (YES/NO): YES